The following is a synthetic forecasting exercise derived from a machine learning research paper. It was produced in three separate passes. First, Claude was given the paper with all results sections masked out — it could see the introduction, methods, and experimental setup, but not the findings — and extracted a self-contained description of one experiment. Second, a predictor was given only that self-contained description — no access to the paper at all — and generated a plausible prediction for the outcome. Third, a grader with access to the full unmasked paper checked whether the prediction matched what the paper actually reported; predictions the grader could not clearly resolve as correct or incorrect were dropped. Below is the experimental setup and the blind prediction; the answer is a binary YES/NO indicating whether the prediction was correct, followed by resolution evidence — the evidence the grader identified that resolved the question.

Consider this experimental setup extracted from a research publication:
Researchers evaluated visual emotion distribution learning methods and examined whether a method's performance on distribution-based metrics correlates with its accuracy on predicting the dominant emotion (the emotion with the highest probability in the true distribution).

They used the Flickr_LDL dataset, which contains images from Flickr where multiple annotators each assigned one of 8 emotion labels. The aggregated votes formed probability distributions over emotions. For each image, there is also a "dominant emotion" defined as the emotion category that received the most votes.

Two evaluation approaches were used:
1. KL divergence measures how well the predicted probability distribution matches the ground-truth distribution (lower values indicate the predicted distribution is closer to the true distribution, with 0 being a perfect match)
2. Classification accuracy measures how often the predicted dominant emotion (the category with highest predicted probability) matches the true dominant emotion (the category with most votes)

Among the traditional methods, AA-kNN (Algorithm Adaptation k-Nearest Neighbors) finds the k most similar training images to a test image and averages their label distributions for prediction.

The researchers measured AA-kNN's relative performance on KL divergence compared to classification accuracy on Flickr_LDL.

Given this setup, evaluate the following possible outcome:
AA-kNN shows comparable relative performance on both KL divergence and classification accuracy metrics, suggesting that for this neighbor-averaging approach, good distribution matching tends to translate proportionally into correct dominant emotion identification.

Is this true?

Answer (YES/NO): NO